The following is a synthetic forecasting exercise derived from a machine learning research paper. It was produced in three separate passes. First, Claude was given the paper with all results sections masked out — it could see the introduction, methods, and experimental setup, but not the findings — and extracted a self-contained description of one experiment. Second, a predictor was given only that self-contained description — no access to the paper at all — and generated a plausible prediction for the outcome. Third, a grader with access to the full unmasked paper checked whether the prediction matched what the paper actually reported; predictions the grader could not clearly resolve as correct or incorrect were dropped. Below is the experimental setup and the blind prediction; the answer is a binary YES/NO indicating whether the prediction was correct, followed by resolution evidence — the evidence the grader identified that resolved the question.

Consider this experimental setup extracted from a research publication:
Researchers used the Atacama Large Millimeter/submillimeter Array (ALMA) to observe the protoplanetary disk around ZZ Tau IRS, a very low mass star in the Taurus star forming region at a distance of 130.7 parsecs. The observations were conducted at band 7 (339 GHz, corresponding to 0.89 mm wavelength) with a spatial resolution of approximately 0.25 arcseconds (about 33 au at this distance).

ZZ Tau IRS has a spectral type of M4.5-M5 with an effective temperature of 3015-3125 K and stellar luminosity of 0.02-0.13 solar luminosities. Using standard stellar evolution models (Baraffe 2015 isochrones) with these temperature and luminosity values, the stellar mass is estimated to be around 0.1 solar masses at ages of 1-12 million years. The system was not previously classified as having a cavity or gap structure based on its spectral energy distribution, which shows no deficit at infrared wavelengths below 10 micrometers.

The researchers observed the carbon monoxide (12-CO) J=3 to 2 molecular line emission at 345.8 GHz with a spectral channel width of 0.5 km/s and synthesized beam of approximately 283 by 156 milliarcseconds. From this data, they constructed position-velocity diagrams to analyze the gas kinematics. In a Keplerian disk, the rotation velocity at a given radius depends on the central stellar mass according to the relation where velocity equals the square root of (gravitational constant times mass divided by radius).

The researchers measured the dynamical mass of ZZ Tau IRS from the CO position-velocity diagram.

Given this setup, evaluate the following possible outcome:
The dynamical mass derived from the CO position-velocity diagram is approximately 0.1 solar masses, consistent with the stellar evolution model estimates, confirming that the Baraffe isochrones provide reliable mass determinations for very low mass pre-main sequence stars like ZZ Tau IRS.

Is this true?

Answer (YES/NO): NO